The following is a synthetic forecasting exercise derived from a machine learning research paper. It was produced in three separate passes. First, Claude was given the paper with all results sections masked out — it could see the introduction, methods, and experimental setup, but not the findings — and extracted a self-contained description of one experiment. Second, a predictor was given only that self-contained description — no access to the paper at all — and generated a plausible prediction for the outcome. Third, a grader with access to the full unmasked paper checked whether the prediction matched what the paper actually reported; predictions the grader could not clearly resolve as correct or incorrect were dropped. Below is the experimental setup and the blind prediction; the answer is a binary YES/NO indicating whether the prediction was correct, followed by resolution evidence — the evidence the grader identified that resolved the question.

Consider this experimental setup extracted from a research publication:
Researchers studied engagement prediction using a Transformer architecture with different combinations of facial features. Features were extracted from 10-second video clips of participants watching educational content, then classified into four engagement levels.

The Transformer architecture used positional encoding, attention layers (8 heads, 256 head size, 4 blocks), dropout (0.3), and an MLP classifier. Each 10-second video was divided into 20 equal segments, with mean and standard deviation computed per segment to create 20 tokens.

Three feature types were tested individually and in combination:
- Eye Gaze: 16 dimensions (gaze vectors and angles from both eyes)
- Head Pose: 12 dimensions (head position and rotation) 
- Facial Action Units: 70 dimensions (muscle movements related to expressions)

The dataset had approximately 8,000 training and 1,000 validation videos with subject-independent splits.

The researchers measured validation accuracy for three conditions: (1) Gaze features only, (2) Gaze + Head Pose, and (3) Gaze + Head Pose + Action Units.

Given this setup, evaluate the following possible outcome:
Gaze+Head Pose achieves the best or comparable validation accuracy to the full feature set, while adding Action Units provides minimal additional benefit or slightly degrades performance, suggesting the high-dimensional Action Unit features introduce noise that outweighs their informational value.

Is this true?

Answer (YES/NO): NO